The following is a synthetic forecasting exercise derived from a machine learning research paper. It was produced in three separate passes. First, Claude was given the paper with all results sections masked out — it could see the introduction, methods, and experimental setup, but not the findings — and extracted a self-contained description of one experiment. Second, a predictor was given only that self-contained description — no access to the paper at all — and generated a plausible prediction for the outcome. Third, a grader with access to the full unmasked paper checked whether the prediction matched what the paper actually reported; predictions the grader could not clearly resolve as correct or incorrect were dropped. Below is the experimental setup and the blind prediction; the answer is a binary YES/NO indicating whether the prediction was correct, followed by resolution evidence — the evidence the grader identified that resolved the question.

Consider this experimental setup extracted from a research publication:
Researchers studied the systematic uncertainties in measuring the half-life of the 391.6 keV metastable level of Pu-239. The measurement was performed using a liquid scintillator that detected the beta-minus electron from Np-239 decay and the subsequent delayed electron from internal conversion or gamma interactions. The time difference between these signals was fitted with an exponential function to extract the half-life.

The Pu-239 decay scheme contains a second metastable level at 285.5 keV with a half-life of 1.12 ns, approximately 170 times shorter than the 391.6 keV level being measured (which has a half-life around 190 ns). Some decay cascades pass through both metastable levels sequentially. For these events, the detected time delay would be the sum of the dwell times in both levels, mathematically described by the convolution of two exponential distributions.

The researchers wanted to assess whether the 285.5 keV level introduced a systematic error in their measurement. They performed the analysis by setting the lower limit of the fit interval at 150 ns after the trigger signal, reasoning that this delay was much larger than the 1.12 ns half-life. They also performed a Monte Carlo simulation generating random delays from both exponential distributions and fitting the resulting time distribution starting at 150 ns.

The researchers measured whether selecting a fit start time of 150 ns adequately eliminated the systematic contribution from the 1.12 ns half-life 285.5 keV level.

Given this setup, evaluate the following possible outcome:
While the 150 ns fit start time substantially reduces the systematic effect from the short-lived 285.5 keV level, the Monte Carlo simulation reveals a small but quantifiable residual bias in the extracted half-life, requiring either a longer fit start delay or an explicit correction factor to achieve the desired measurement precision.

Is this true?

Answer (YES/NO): NO